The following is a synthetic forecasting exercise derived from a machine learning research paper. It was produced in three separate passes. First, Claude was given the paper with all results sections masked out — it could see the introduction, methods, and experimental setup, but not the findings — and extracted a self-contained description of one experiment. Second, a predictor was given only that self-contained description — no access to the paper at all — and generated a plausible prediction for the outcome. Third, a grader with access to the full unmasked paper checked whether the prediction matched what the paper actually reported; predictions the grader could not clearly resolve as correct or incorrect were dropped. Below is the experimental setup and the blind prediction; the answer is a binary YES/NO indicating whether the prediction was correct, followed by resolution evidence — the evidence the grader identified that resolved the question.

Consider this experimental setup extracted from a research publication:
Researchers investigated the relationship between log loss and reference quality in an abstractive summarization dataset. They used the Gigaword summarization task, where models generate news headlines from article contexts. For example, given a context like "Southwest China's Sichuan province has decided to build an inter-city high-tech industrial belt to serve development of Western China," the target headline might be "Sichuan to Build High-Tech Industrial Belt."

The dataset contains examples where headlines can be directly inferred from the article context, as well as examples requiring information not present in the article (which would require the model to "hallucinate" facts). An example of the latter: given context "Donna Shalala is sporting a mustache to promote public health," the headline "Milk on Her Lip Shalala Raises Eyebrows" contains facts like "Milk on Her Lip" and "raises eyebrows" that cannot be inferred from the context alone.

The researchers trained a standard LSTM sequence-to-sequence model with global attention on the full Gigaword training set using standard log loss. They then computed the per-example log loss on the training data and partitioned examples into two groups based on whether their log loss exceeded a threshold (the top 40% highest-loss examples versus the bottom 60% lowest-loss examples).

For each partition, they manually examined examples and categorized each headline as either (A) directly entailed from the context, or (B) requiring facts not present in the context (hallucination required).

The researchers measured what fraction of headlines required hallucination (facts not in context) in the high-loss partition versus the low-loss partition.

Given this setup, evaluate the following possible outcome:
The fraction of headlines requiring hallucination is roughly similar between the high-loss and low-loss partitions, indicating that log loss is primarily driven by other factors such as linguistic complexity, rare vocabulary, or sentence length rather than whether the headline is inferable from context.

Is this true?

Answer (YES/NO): NO